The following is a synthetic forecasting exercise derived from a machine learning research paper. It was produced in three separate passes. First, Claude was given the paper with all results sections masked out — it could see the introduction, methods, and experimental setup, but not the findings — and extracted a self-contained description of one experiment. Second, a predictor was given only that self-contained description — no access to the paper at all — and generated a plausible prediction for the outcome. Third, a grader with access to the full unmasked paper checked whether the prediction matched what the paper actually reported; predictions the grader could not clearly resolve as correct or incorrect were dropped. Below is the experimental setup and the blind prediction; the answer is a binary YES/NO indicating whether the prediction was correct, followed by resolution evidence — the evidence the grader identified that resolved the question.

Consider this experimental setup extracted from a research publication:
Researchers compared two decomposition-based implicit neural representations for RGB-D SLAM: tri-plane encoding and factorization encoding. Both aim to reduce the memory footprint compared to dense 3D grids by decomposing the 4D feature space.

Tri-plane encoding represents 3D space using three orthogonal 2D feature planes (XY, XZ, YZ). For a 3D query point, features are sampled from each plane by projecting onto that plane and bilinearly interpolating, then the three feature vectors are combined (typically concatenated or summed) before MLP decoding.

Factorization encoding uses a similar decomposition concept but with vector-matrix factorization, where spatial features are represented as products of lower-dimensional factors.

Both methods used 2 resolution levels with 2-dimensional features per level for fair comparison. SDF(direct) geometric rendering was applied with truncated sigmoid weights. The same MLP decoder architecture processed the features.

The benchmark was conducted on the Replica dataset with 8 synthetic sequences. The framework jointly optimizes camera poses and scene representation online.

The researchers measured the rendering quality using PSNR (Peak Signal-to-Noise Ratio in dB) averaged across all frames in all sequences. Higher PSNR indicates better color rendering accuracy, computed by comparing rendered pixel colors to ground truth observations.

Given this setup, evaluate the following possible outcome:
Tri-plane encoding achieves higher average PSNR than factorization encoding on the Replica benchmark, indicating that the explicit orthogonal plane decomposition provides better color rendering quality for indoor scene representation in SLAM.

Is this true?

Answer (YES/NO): NO